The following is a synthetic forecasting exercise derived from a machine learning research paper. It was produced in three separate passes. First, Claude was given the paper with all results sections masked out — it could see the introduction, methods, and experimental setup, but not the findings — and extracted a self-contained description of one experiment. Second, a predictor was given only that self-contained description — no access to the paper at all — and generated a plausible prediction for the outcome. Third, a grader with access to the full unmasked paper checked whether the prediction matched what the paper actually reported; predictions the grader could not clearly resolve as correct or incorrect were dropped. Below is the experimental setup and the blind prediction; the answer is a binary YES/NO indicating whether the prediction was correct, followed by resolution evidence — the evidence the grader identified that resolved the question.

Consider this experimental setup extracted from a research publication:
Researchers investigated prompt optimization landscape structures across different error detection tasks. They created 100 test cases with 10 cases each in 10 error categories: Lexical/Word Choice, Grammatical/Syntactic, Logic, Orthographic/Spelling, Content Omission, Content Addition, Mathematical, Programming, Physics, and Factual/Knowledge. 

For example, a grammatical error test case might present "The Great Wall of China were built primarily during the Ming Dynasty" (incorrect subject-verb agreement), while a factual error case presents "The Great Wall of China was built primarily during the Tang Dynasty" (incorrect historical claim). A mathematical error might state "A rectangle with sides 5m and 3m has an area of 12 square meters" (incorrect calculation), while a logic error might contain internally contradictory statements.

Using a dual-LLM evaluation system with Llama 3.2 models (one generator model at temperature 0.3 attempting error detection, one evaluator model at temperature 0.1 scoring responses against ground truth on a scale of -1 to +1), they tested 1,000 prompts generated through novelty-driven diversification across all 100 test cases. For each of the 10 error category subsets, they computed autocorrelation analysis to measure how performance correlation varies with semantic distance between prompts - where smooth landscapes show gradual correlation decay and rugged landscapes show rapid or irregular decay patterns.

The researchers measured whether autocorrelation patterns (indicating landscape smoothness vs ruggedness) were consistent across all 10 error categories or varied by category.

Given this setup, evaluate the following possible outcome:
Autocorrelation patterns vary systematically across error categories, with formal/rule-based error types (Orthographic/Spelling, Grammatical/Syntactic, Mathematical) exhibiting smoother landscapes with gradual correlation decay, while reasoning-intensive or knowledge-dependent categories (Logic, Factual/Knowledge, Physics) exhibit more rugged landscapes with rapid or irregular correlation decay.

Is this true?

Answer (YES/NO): NO